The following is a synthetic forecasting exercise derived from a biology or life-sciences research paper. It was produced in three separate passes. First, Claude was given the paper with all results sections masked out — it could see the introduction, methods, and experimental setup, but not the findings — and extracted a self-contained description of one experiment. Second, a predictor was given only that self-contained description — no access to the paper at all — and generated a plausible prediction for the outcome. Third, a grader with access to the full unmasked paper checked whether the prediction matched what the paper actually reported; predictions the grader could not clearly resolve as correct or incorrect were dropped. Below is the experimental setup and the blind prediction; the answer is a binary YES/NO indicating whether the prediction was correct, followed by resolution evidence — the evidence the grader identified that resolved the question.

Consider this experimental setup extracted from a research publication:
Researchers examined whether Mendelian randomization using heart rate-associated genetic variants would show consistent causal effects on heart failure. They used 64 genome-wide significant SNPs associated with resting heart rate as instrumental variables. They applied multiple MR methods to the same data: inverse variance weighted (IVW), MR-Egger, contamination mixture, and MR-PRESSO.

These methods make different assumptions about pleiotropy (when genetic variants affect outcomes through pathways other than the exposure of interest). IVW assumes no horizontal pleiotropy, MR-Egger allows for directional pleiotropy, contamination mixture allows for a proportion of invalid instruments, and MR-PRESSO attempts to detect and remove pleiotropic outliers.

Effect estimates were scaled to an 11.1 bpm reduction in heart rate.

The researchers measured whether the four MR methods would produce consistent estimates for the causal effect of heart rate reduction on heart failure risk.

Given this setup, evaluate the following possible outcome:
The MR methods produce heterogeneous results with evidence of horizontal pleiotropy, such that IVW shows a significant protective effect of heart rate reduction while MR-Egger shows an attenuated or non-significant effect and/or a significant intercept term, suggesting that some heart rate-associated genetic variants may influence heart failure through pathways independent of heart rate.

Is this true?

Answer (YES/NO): NO